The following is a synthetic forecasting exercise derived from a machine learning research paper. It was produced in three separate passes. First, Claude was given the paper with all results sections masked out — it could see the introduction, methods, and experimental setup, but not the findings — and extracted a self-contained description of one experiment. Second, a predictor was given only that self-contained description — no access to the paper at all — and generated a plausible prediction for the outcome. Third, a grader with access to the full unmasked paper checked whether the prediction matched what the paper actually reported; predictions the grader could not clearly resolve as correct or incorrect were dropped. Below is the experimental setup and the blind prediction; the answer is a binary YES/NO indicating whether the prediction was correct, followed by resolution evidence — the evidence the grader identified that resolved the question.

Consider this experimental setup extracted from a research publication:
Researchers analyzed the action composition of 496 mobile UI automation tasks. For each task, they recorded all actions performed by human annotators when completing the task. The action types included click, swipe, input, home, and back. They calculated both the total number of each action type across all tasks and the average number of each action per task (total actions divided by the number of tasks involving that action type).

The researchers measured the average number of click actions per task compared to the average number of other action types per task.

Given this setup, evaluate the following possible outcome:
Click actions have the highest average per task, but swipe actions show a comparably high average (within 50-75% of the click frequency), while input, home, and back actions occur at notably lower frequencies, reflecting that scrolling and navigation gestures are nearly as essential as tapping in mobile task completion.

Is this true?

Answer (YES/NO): NO